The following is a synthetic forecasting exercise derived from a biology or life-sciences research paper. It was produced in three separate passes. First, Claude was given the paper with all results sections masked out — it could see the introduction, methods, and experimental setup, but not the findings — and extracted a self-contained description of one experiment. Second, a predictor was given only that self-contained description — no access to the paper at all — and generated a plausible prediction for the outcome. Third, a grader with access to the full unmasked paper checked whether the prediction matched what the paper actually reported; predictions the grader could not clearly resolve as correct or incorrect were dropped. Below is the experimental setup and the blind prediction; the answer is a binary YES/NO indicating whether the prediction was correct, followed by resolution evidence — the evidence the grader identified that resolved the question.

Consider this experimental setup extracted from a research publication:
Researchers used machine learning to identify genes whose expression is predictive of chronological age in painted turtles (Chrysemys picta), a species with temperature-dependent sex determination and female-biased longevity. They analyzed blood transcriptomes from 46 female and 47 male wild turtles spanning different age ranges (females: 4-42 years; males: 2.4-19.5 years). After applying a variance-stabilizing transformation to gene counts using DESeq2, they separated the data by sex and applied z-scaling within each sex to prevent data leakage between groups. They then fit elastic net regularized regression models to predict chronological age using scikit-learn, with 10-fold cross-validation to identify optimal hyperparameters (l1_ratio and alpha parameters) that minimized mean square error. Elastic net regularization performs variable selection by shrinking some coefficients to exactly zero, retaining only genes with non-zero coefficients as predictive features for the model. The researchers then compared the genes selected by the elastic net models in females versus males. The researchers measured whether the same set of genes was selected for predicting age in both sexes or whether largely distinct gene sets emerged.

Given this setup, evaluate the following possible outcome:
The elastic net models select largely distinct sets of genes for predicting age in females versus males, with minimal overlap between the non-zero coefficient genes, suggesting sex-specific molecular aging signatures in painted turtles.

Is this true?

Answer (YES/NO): YES